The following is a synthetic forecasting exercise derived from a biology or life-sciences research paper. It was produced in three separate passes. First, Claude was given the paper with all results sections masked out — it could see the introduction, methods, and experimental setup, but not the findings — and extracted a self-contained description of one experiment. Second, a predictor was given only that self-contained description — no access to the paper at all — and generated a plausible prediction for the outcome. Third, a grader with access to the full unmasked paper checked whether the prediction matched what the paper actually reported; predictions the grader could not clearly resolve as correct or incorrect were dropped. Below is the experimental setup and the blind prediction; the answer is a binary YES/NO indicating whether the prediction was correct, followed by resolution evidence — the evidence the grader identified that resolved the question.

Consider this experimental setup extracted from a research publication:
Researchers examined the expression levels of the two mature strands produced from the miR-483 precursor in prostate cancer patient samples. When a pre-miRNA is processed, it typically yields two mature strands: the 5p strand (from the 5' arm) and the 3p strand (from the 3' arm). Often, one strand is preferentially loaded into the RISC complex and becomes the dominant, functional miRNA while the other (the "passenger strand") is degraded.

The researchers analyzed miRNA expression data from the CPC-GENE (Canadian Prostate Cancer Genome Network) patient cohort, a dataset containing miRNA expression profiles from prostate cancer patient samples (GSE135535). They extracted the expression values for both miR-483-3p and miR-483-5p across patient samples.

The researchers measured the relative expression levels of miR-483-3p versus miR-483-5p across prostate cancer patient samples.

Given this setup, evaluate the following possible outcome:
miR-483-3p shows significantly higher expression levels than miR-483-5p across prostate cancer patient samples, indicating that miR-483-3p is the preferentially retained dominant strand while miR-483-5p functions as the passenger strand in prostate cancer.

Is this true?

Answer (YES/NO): YES